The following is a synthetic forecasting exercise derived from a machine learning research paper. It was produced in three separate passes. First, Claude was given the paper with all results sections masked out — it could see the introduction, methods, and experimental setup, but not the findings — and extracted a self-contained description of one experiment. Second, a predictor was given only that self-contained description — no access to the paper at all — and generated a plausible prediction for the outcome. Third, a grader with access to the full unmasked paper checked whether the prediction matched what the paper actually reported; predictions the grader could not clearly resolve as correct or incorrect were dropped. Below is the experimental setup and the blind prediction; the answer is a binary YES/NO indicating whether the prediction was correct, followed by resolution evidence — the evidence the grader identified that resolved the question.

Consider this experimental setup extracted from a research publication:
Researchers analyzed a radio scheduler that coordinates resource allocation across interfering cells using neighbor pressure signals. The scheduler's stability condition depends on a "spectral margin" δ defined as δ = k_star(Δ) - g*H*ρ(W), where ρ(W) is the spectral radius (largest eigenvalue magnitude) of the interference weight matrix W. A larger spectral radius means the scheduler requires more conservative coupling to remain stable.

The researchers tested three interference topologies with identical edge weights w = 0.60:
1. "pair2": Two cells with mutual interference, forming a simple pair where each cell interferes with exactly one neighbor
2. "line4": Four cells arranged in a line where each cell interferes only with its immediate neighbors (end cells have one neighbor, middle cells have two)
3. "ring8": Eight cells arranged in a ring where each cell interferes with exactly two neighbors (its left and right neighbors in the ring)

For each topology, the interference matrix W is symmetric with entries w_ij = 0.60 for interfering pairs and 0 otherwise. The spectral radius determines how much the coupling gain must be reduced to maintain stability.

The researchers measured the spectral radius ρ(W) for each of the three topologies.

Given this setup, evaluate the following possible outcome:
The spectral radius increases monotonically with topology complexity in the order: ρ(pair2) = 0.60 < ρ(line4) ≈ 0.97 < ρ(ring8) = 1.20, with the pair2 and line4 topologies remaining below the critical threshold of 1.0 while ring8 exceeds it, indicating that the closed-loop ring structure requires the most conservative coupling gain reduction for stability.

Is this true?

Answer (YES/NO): YES